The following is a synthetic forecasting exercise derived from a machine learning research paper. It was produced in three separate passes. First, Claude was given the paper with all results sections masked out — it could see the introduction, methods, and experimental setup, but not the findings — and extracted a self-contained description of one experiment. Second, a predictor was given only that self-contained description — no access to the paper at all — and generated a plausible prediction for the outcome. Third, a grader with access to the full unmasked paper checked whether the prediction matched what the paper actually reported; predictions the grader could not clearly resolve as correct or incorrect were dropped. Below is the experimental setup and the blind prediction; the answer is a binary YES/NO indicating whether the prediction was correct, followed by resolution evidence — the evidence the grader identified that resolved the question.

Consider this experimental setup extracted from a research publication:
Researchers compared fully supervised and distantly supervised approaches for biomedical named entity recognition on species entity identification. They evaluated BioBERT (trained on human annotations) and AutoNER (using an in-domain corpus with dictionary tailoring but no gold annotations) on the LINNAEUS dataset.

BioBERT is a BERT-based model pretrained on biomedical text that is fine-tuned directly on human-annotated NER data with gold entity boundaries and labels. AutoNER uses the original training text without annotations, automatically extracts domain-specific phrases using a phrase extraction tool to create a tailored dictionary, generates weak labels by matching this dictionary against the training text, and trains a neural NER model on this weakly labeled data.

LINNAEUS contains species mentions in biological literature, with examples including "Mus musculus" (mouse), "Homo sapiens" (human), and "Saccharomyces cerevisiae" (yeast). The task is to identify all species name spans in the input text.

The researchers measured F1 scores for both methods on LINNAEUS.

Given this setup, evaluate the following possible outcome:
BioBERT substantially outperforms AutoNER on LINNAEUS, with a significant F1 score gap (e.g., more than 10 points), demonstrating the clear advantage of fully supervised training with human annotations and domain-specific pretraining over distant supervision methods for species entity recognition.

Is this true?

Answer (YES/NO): NO